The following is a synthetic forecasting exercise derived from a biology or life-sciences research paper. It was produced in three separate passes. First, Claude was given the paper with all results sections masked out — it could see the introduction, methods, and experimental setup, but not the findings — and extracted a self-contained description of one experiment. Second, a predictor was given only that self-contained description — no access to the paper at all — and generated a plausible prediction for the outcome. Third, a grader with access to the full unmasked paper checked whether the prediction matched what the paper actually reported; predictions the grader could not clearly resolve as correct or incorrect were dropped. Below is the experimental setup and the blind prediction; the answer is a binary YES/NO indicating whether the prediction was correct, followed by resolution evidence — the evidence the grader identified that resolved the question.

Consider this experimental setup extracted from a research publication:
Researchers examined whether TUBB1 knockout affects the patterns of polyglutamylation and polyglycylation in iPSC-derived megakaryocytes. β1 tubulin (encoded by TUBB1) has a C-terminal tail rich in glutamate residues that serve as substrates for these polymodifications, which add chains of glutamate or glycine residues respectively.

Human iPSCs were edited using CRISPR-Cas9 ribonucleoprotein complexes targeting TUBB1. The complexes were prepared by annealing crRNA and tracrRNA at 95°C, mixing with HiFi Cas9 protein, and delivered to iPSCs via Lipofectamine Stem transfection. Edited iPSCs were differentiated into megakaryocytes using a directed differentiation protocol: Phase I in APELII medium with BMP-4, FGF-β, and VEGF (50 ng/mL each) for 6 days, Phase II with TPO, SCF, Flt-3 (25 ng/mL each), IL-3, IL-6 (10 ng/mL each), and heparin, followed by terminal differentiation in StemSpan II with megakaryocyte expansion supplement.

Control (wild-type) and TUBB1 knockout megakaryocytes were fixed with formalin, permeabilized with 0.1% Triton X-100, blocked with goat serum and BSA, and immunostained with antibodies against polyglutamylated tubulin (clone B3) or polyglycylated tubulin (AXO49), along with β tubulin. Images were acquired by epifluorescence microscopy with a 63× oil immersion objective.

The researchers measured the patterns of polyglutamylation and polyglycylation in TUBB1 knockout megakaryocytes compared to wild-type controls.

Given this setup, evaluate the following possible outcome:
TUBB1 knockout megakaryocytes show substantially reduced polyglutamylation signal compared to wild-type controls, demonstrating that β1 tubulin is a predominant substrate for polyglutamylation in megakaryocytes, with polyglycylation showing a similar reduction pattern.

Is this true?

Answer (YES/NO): NO